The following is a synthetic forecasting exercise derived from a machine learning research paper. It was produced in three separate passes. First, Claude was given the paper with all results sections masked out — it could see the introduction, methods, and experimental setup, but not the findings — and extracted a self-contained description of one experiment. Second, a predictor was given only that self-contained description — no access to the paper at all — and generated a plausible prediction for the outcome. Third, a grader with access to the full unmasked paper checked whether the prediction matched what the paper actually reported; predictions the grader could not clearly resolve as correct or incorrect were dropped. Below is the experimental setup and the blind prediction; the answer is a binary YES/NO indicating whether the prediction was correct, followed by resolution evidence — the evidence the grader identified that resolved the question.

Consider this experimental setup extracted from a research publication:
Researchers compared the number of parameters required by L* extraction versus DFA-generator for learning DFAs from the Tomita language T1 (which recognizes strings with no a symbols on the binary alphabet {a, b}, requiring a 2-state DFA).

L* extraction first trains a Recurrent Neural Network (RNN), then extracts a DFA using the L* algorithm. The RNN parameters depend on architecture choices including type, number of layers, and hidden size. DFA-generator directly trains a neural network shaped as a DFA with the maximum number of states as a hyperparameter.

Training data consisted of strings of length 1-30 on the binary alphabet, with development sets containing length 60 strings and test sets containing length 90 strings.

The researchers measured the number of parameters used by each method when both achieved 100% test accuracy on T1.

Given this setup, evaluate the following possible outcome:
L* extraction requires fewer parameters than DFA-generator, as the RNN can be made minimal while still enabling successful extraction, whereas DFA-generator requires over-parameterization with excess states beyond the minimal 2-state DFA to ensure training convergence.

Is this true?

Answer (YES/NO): NO